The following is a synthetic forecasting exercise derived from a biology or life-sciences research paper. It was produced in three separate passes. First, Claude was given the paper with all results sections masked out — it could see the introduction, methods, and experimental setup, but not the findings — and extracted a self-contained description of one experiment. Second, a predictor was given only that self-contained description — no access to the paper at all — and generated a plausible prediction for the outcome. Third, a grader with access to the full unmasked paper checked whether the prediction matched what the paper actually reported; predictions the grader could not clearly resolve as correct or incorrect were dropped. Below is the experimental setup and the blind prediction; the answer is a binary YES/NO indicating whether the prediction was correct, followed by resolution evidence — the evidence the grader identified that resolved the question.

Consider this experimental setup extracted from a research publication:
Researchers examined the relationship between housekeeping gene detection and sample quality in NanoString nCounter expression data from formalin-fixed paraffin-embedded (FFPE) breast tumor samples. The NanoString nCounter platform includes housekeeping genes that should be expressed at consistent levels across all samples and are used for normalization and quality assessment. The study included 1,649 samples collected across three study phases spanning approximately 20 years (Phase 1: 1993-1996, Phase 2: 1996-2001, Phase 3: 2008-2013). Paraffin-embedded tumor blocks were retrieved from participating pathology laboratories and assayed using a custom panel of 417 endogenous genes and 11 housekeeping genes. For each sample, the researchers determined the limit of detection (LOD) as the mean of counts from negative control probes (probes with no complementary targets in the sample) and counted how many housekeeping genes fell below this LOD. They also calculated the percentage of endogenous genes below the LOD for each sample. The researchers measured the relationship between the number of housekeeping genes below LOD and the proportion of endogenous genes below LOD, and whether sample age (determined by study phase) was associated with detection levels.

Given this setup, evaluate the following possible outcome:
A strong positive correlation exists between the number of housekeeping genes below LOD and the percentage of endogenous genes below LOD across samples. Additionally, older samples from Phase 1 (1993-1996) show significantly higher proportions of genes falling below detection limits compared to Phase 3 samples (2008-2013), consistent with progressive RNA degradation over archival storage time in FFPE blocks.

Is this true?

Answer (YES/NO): YES